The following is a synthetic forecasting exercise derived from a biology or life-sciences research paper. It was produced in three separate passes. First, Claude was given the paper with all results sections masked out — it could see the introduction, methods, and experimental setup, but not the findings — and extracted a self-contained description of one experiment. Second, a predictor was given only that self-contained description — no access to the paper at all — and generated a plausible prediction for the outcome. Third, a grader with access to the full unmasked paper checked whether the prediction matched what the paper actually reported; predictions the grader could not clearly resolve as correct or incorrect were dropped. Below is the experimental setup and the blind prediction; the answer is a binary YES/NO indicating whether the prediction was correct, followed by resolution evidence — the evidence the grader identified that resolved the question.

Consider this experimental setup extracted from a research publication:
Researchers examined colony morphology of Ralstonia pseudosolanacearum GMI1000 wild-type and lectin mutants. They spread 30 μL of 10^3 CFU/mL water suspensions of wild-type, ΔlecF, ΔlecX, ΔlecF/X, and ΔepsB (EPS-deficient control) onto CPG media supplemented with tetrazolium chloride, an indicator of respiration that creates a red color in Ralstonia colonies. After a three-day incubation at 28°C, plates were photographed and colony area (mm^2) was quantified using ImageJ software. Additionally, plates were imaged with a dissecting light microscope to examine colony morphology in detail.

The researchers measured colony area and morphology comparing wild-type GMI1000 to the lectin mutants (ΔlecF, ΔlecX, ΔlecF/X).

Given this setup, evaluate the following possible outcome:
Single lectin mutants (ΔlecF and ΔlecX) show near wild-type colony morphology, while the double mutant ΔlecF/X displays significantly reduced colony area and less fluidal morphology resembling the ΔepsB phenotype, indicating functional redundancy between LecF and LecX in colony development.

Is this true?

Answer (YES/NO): NO